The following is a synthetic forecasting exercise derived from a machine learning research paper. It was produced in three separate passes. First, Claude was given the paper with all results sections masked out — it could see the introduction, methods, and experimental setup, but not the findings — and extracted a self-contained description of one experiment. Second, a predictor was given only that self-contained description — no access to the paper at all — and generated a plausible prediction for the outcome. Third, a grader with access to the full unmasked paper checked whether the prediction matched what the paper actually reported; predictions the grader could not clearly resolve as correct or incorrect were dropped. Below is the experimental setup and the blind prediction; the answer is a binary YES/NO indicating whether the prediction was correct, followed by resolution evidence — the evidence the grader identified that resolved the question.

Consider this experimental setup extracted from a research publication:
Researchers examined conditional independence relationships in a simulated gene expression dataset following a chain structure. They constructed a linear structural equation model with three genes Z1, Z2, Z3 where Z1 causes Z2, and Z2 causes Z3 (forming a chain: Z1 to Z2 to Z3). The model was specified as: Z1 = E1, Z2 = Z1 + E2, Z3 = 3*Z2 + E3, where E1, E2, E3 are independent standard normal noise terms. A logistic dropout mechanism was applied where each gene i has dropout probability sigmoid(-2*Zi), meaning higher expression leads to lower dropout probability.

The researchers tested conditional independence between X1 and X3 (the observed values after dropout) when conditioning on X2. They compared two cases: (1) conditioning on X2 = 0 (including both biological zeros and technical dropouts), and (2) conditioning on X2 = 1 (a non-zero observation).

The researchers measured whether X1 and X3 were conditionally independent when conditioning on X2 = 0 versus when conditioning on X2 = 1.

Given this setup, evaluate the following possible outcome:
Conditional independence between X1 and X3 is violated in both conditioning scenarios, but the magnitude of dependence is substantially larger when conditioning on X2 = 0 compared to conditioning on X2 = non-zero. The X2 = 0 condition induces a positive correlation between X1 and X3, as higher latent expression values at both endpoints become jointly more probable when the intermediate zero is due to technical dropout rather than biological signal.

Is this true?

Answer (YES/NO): NO